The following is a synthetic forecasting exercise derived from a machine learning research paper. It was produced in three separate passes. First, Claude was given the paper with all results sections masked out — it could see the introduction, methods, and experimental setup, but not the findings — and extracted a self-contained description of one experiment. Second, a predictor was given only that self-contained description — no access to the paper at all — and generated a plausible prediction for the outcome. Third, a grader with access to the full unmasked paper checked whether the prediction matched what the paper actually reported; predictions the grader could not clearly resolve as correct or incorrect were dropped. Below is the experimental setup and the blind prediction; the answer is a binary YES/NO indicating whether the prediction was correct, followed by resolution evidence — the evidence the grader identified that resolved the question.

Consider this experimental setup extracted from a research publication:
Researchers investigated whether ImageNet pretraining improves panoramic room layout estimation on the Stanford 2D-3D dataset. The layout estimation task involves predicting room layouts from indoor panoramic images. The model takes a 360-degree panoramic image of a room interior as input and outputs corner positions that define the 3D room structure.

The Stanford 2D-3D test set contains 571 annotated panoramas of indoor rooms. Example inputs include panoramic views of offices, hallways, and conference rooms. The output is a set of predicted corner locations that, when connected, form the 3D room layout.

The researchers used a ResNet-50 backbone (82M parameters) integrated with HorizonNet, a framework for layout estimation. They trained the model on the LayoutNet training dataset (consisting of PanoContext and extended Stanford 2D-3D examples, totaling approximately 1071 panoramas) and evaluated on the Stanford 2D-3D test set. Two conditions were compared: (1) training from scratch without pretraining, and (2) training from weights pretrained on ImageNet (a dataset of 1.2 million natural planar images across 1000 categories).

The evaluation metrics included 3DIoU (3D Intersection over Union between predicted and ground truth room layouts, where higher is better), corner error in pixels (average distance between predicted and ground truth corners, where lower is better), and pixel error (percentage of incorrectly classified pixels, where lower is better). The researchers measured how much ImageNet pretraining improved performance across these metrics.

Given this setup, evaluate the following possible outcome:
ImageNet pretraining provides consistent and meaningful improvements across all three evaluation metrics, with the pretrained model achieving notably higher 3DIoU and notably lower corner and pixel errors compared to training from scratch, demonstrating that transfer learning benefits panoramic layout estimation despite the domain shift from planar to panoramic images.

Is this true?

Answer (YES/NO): YES